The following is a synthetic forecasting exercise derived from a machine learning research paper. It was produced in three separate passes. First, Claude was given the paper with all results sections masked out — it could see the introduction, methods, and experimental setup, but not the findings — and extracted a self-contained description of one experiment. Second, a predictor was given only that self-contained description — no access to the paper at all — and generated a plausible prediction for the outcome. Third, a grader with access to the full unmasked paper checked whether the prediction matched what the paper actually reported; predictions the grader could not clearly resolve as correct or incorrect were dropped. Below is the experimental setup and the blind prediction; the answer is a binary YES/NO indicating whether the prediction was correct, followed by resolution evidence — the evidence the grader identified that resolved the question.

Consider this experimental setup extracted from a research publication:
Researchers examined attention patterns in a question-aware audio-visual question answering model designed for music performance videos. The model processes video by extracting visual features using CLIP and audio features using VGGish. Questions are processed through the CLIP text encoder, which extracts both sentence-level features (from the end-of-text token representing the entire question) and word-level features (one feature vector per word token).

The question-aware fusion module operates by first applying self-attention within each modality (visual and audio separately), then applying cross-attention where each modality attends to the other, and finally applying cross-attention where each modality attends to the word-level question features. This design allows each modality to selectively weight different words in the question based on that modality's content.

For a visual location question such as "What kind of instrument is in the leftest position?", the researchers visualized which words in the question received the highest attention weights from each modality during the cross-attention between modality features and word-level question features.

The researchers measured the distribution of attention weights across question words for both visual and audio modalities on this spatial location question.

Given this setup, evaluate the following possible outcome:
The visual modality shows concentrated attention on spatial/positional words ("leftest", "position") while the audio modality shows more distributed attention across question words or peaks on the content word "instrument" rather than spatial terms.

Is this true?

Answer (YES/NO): NO